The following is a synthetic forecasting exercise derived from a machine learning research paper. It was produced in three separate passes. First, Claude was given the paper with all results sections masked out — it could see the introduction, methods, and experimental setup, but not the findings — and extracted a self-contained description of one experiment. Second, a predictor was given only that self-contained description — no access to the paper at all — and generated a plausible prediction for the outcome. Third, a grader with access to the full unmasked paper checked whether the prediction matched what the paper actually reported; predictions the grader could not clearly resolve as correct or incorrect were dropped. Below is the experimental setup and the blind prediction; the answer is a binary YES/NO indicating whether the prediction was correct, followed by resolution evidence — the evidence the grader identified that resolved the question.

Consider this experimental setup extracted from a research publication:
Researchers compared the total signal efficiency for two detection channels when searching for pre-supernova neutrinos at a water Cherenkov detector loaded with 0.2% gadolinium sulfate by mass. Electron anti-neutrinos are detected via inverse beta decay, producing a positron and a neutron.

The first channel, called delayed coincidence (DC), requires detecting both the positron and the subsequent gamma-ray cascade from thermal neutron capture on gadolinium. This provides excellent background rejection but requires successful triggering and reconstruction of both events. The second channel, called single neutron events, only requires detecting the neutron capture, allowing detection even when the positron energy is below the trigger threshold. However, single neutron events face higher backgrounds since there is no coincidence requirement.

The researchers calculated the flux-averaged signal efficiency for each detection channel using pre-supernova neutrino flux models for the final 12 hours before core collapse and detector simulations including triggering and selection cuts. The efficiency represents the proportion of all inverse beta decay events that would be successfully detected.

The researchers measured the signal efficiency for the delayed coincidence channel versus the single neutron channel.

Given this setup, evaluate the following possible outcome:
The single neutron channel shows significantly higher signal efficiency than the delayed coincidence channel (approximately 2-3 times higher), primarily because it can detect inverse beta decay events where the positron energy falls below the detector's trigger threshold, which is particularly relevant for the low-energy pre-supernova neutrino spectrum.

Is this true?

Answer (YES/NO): NO